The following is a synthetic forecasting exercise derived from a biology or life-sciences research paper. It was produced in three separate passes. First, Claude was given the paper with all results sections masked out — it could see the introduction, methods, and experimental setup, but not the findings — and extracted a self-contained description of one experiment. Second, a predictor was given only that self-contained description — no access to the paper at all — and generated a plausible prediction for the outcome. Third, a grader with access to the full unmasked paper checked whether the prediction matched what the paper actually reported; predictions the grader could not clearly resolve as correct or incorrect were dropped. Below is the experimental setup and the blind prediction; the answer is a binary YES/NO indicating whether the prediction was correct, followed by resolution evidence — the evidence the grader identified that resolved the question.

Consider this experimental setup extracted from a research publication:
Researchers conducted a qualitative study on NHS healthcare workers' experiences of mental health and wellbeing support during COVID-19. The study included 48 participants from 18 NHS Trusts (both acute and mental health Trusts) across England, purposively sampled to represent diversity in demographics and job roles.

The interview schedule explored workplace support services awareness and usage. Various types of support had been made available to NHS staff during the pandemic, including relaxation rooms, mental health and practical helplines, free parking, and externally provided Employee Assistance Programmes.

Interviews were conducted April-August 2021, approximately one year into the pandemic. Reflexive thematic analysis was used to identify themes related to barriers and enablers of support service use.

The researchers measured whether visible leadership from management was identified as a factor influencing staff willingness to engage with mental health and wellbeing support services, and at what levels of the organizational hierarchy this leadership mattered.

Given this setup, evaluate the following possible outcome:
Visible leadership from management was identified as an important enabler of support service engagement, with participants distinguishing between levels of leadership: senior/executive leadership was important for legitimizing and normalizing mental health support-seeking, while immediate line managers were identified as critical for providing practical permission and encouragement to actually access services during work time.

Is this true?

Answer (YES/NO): NO